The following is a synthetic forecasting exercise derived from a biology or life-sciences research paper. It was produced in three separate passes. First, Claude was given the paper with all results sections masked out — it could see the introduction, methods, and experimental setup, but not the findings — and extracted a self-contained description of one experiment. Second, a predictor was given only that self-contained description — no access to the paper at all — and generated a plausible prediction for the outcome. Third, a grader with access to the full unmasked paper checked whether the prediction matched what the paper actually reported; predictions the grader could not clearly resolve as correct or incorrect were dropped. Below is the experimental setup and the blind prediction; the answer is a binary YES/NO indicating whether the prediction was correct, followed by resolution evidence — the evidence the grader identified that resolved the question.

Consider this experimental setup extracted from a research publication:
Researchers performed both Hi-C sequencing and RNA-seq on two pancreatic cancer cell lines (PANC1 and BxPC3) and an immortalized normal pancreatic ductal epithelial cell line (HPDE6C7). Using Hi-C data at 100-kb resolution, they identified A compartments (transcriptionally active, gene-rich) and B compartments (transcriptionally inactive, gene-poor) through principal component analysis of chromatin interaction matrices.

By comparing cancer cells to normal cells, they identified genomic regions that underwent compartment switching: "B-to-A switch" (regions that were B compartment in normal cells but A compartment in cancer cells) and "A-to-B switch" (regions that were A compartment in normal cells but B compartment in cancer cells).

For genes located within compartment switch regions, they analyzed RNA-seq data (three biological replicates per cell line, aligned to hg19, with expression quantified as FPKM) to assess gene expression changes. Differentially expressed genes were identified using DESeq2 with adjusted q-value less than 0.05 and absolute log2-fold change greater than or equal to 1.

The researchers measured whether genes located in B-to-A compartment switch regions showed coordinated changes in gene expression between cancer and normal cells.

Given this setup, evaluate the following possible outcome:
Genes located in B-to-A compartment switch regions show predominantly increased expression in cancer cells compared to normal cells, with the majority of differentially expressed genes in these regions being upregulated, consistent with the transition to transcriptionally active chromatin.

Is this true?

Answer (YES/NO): YES